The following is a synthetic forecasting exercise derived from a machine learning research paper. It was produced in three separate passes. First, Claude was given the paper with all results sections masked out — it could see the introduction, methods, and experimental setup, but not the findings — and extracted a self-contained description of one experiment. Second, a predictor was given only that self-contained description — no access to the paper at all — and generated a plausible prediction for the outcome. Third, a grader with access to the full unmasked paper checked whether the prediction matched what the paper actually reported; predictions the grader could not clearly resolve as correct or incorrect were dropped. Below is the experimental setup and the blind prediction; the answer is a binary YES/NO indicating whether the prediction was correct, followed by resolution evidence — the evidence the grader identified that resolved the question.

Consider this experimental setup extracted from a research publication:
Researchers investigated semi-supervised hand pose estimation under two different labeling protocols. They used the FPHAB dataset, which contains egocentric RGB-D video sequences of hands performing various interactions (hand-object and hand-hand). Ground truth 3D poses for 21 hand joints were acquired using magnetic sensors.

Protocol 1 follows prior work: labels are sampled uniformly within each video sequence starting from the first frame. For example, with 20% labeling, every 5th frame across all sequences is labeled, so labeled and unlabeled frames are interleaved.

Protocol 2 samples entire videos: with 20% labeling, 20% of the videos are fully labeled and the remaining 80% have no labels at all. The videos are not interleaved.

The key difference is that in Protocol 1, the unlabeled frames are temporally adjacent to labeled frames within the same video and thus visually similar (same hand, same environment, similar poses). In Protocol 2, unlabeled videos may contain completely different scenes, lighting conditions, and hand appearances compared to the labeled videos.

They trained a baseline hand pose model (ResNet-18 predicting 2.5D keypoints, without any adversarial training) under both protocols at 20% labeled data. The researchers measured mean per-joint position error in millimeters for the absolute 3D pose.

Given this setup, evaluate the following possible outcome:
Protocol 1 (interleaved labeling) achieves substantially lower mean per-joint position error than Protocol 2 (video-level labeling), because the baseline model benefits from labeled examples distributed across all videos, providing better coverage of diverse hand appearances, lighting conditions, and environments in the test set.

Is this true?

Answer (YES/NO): YES